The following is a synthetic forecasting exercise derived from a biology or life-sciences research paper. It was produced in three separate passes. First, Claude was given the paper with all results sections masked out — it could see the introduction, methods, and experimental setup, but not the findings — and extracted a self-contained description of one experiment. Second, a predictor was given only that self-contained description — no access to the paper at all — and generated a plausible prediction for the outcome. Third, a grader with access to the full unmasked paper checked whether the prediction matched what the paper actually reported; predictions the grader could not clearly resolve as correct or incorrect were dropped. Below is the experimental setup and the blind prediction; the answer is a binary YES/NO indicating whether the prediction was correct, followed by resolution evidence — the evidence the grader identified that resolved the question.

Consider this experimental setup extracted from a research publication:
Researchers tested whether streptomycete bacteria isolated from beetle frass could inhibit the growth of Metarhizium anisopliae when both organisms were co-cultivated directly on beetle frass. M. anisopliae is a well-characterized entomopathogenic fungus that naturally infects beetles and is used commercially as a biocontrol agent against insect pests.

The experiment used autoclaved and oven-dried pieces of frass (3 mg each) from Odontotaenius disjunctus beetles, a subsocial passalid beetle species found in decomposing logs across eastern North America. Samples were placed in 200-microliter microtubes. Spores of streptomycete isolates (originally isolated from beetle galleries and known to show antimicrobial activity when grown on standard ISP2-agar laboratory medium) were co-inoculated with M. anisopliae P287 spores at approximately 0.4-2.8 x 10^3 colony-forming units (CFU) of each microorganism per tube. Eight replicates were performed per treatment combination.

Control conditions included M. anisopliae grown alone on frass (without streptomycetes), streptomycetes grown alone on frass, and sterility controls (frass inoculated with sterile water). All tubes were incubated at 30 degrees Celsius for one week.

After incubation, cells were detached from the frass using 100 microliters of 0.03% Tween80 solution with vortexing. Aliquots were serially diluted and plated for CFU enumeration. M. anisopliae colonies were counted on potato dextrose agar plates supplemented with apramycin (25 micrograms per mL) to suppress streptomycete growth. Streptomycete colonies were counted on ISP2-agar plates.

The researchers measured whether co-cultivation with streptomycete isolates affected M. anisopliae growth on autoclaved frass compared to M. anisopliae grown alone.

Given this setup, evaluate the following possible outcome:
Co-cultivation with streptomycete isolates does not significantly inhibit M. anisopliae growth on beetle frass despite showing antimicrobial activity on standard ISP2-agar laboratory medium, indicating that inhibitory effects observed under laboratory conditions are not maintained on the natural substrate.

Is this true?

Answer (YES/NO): NO